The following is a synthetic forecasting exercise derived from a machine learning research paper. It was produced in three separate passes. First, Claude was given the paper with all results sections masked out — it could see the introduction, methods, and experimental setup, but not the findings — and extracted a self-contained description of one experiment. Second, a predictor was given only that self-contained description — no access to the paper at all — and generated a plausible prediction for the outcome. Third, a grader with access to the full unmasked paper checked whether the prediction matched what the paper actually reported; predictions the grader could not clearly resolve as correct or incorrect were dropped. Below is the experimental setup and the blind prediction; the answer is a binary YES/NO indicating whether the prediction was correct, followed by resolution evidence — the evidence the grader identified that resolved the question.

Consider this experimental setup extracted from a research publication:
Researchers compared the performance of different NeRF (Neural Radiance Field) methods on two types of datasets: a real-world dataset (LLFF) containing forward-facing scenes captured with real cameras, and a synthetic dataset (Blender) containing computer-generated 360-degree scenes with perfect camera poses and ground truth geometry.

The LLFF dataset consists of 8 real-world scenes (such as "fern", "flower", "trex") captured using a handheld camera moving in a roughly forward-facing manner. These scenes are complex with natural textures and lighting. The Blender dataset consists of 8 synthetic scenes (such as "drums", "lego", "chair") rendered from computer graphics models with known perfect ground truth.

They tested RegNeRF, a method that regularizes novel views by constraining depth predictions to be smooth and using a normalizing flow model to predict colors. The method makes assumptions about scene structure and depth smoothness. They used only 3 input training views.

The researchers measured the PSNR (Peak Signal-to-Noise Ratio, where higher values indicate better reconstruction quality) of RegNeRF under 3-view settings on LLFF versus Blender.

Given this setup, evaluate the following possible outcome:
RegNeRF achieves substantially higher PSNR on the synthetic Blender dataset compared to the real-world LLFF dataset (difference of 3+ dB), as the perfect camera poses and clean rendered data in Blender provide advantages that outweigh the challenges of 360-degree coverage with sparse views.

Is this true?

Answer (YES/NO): NO